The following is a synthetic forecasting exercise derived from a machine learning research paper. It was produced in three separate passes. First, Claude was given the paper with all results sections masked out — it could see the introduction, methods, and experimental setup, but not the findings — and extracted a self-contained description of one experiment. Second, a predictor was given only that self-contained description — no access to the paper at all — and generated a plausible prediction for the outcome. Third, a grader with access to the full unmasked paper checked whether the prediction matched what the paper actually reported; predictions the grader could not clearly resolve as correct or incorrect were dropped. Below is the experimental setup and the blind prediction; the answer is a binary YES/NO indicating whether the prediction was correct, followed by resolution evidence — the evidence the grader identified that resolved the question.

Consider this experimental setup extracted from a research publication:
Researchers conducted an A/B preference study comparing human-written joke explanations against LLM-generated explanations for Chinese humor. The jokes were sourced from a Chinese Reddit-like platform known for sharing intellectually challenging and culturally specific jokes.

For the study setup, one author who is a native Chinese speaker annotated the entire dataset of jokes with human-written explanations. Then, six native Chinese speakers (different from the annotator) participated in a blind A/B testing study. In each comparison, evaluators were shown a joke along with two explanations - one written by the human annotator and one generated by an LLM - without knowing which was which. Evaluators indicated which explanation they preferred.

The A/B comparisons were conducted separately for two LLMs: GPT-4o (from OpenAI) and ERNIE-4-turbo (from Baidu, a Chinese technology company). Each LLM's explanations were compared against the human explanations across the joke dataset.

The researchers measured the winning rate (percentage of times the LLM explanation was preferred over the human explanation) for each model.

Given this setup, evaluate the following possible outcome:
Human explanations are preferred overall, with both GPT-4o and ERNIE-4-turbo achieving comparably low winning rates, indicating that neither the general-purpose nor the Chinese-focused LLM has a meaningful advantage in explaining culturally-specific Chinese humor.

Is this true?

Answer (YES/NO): YES